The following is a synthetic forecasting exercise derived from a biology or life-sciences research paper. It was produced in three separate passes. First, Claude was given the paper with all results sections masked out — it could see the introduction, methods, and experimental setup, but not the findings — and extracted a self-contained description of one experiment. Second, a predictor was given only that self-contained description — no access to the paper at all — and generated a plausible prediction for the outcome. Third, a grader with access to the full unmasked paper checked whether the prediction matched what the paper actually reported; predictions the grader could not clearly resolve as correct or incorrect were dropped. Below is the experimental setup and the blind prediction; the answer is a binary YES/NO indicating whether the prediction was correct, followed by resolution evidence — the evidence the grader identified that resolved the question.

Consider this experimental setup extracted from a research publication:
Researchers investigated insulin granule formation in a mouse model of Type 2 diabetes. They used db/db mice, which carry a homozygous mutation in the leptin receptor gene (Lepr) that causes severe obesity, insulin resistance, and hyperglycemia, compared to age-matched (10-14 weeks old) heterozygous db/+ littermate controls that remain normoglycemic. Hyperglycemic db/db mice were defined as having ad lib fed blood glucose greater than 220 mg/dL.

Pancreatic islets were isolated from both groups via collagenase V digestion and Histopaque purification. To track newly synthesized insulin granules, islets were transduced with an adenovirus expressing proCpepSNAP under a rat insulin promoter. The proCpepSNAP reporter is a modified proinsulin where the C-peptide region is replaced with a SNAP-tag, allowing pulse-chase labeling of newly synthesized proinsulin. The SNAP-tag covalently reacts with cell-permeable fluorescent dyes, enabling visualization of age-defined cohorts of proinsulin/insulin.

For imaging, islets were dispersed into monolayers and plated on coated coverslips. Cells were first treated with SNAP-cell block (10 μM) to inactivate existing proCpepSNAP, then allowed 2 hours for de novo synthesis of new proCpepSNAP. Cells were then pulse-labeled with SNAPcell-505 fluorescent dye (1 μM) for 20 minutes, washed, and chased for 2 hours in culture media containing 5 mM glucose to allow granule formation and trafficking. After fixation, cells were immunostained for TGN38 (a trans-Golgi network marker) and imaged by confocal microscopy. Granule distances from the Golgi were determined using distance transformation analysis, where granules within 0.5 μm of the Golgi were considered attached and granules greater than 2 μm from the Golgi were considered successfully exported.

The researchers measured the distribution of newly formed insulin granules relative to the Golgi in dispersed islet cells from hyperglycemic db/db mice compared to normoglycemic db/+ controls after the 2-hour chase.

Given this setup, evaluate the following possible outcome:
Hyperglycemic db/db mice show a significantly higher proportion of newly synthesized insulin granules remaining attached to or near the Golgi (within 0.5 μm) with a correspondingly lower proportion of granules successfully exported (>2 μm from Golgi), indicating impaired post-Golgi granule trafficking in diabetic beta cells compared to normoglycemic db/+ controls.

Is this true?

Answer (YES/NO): NO